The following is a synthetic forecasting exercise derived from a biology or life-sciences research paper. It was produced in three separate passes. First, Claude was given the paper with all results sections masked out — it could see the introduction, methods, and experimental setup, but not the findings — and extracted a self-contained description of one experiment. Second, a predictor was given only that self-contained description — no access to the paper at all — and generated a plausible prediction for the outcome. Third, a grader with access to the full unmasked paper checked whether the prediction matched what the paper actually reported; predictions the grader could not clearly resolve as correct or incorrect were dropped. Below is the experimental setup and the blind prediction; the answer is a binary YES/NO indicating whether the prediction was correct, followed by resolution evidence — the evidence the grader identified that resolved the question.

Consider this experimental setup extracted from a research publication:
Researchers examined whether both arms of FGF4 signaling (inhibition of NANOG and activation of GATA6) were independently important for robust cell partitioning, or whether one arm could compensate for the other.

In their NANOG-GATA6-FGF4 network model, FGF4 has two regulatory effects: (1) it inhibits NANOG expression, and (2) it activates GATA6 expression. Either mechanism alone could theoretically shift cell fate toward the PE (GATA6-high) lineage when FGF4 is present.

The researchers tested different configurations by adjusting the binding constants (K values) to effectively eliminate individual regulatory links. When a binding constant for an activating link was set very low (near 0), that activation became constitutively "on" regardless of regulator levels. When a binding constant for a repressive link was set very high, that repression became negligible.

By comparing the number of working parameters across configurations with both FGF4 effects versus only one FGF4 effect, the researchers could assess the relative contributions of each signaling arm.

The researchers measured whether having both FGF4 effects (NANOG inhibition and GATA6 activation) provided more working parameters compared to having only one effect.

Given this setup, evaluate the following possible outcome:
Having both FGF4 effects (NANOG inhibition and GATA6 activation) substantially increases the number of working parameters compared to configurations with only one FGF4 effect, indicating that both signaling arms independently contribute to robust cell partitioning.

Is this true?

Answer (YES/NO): YES